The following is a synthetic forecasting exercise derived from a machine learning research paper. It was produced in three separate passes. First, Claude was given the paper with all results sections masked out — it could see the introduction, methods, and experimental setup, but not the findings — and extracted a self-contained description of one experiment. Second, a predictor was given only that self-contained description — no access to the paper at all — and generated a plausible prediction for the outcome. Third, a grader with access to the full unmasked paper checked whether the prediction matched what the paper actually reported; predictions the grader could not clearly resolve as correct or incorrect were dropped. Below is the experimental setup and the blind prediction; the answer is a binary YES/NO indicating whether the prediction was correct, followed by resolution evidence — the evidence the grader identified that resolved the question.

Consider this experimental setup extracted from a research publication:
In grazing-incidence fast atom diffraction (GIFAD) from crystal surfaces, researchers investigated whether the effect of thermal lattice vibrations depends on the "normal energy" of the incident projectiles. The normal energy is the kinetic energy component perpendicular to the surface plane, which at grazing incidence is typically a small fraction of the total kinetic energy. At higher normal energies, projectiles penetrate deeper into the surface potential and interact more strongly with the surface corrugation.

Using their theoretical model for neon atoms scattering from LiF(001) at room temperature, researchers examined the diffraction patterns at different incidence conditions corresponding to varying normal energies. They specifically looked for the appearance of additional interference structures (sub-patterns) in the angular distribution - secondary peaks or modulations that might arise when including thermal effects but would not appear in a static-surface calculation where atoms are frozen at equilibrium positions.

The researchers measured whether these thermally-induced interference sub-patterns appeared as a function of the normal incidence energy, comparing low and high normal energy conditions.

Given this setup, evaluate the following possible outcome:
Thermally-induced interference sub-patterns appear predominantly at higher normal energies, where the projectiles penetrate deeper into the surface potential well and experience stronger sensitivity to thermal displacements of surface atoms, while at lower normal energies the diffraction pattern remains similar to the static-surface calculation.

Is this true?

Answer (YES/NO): YES